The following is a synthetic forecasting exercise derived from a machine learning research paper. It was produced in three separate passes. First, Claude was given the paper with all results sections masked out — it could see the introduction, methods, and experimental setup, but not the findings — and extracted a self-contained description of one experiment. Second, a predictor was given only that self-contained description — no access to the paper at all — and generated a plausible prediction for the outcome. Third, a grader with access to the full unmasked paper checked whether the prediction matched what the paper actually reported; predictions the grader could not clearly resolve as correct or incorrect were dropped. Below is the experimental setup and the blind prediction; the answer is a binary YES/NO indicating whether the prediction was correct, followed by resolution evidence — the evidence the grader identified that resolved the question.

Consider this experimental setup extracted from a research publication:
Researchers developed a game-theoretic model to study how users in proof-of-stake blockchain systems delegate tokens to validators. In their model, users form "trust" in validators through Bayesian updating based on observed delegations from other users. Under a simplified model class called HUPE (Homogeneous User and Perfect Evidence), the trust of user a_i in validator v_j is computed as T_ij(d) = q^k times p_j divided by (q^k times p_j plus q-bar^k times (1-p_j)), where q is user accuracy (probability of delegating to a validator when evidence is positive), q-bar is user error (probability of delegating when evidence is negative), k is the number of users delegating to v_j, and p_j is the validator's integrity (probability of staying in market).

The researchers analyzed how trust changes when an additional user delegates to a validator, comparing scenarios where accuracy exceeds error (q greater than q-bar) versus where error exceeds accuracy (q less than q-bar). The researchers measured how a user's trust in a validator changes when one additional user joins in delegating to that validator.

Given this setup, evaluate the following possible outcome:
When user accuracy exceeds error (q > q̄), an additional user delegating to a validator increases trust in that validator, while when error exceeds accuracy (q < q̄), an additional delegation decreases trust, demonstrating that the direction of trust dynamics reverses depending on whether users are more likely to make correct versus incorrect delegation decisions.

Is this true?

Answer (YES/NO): YES